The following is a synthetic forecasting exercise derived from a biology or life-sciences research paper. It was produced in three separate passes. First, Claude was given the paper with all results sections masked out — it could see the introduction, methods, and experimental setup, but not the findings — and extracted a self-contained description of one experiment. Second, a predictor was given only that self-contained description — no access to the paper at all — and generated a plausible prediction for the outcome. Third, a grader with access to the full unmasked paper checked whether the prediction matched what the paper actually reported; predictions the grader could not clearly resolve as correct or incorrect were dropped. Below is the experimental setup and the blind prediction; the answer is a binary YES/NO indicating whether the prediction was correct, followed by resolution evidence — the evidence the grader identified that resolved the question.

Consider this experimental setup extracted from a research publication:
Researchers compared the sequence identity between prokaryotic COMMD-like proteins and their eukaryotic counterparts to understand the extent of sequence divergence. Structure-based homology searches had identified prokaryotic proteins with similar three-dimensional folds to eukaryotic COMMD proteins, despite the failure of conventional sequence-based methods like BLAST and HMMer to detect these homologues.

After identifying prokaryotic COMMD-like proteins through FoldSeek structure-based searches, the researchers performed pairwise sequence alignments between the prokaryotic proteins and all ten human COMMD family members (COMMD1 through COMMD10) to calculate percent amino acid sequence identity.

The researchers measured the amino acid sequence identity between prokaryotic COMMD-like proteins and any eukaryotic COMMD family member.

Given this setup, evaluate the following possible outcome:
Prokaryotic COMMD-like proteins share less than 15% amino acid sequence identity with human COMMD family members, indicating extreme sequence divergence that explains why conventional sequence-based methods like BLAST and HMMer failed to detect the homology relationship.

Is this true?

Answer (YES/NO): NO